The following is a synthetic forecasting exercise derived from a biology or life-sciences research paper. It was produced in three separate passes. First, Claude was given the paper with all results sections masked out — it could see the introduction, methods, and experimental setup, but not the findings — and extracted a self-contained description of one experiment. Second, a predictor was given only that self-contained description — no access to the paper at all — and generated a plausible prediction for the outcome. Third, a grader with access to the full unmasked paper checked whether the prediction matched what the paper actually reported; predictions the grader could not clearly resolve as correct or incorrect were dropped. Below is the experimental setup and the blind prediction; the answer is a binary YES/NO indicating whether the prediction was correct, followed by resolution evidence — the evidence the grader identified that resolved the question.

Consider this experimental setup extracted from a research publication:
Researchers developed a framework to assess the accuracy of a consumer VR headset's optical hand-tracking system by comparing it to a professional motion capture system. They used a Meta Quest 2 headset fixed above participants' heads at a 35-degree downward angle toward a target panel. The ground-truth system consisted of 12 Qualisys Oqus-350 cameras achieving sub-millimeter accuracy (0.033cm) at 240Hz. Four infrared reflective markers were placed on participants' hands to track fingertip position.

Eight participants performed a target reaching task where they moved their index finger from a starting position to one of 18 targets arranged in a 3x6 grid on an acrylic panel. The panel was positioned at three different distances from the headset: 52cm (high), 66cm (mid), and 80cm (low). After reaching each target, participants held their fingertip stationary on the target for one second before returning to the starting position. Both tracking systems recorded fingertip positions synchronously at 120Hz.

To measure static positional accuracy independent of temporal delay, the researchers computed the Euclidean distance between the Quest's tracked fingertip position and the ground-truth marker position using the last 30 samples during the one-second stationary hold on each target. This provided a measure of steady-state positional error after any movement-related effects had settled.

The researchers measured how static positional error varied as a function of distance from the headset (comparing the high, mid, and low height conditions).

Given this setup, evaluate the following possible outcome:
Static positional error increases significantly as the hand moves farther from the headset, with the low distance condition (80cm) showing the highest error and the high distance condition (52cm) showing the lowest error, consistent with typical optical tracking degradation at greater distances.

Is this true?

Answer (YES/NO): NO